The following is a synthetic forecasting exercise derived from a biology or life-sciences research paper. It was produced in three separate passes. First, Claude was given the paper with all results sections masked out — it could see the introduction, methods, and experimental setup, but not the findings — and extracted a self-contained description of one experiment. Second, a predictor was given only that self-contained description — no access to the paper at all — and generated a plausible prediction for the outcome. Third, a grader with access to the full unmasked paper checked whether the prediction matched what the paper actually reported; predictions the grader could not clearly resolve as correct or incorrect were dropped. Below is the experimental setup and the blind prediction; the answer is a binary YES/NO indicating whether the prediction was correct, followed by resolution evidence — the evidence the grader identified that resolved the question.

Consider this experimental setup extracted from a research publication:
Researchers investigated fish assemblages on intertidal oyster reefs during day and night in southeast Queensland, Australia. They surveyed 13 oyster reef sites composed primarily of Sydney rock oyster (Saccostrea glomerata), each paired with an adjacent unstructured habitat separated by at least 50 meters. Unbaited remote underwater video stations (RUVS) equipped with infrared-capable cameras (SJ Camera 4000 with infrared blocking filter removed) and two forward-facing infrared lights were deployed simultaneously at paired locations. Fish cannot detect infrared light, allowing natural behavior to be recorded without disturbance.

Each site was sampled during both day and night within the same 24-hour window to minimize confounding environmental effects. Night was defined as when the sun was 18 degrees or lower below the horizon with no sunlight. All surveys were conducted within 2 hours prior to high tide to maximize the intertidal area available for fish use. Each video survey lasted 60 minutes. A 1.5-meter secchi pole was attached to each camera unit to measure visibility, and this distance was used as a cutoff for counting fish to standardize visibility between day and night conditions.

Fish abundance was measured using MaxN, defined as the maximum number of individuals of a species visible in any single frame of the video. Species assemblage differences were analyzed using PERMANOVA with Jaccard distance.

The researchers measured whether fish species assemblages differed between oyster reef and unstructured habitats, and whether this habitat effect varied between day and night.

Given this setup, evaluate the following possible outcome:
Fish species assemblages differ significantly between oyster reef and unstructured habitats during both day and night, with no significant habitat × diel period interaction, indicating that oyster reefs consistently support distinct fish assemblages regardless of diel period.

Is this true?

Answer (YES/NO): NO